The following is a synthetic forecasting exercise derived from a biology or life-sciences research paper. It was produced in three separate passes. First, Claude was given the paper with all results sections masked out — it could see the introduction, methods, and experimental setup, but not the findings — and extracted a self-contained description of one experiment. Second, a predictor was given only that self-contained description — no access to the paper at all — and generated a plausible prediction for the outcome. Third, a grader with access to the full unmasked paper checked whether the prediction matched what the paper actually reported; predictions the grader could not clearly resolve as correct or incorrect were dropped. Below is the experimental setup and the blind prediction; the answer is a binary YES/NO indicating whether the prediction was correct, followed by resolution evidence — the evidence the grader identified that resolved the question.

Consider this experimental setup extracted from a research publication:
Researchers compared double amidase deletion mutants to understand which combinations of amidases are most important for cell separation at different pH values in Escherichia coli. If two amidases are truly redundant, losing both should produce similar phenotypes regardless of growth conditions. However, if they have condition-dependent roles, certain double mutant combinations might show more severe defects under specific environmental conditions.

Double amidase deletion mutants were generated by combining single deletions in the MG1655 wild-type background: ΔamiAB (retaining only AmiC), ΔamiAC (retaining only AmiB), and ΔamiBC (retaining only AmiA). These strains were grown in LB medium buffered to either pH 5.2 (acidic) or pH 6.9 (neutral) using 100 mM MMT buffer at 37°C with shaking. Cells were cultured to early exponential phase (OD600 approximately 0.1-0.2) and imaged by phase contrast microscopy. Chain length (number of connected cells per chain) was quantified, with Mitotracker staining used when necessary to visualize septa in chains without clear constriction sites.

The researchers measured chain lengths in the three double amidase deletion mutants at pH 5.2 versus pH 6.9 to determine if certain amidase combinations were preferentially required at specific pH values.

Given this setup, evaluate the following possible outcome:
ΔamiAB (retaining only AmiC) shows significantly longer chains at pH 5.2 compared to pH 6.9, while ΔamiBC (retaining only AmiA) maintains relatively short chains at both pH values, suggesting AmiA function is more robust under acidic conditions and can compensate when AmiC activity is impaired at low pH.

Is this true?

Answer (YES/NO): NO